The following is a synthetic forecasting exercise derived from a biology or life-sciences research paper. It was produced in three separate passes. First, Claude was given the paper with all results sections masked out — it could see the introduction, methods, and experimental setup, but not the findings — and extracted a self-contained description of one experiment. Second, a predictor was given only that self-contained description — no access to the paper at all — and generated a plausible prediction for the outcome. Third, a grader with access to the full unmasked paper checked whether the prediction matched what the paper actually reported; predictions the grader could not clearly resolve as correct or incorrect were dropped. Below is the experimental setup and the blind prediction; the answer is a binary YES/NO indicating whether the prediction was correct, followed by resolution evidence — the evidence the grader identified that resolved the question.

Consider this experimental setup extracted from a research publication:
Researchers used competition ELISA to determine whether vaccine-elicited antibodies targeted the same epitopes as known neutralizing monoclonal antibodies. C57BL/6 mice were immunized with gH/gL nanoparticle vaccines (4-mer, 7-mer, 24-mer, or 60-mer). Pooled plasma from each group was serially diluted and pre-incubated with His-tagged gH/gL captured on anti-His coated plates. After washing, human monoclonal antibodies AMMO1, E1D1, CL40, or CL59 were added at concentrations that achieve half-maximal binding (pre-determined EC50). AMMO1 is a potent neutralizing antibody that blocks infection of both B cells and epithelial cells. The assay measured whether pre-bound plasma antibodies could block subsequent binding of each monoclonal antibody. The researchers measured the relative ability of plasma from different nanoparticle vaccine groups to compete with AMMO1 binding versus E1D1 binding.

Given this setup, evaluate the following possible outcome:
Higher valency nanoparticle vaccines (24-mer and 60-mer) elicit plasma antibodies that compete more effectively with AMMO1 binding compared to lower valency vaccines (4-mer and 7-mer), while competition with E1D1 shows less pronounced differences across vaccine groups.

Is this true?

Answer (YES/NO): NO